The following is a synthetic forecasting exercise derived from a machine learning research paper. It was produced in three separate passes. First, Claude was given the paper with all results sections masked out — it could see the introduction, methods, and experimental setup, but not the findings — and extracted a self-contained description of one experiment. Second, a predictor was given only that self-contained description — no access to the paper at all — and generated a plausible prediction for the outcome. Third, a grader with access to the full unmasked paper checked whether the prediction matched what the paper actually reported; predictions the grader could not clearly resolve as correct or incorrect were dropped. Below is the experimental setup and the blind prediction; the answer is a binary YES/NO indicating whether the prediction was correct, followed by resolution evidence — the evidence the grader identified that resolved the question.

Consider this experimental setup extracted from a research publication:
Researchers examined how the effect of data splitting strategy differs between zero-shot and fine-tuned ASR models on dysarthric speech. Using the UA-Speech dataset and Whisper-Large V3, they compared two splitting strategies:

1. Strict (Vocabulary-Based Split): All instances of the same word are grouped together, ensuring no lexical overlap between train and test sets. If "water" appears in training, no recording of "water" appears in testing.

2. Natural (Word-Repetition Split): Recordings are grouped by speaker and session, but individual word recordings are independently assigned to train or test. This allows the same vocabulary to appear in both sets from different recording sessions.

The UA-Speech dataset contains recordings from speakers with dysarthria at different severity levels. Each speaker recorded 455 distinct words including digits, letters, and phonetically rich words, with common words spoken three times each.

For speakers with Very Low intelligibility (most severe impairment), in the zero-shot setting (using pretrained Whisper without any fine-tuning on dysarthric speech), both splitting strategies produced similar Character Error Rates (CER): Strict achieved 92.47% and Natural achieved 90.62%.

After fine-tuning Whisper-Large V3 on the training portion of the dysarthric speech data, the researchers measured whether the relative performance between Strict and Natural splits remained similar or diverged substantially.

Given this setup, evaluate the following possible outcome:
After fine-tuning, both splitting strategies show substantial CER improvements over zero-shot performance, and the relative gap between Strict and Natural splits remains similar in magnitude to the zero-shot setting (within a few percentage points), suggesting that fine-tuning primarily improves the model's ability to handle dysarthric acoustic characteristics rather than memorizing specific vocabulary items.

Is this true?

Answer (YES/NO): NO